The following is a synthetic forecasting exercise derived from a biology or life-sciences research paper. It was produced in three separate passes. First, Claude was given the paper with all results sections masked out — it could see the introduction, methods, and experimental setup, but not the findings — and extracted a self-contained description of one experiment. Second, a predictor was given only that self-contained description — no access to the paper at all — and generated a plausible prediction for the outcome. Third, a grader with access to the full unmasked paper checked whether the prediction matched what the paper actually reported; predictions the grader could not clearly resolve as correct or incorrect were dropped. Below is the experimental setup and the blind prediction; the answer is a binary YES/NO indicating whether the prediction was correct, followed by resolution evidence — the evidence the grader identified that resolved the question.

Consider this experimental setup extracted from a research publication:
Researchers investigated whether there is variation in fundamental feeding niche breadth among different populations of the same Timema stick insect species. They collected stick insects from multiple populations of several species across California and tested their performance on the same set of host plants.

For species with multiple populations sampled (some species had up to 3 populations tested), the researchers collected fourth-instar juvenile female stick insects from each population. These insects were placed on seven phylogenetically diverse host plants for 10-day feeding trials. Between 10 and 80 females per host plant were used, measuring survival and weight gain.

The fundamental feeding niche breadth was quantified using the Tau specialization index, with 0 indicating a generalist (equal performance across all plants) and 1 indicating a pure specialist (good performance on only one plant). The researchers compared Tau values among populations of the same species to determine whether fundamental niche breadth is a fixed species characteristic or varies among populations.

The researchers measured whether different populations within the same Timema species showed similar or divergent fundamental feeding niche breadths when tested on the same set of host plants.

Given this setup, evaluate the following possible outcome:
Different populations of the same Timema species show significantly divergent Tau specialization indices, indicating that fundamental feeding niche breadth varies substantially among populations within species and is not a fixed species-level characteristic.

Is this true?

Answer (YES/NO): YES